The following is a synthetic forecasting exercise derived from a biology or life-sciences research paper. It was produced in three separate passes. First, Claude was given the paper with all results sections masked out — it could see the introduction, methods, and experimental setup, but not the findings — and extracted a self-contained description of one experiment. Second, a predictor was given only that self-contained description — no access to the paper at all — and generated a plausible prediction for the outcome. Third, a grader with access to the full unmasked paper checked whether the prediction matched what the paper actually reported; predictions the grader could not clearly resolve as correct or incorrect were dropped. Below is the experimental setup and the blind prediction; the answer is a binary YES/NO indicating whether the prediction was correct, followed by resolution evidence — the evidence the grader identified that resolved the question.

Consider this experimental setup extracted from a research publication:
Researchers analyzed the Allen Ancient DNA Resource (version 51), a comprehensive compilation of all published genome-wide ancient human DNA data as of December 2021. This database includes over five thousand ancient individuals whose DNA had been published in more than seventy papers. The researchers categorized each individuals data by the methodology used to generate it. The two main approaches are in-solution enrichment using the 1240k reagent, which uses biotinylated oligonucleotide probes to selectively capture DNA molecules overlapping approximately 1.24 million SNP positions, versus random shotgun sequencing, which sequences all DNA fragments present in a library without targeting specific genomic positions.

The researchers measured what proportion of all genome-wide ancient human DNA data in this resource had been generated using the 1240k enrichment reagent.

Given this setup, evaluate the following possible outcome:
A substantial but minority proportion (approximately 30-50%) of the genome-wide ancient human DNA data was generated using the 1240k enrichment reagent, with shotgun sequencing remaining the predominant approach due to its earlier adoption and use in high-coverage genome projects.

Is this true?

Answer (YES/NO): NO